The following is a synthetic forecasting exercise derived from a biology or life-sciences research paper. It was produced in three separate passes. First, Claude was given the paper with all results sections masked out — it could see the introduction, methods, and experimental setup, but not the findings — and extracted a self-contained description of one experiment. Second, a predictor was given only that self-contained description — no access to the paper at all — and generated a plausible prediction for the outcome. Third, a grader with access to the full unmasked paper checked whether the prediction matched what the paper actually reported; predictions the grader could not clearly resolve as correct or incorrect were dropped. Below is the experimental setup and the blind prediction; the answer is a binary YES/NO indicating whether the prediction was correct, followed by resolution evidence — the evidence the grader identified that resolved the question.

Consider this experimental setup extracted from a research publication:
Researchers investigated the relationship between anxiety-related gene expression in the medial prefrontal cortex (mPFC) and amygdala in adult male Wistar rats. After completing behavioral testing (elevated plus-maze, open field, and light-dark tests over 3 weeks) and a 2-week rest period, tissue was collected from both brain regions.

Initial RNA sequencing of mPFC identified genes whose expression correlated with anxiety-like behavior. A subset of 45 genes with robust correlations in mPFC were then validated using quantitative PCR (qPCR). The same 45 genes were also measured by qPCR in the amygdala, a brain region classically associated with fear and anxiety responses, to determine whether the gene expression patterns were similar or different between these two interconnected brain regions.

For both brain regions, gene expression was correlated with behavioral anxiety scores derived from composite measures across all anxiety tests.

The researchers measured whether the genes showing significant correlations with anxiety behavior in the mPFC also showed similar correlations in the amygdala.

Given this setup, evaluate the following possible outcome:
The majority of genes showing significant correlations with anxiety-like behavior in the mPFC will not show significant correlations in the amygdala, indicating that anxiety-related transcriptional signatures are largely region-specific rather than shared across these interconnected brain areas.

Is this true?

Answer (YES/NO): YES